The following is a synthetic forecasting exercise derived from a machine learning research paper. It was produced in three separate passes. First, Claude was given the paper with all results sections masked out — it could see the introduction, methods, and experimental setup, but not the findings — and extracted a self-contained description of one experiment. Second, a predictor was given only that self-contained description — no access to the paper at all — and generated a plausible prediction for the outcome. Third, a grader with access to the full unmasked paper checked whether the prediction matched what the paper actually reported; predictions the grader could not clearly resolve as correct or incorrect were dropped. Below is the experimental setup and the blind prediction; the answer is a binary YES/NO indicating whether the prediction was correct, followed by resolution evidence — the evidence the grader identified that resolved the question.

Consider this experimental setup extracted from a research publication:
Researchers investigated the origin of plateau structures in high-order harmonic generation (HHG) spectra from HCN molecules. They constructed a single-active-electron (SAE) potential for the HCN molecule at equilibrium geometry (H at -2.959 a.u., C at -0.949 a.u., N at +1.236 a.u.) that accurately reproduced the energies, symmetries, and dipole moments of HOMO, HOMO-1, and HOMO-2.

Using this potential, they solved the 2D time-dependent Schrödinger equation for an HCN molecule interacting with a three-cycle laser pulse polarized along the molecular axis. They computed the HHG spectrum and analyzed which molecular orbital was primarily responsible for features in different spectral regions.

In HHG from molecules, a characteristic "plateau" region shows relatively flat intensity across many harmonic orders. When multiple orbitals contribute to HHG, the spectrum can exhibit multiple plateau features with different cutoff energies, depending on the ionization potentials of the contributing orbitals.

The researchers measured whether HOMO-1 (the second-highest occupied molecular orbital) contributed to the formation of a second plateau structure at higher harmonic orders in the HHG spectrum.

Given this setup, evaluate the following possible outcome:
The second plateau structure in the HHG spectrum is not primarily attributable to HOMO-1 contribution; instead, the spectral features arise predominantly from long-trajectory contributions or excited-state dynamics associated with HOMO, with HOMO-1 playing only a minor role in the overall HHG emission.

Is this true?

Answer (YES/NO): NO